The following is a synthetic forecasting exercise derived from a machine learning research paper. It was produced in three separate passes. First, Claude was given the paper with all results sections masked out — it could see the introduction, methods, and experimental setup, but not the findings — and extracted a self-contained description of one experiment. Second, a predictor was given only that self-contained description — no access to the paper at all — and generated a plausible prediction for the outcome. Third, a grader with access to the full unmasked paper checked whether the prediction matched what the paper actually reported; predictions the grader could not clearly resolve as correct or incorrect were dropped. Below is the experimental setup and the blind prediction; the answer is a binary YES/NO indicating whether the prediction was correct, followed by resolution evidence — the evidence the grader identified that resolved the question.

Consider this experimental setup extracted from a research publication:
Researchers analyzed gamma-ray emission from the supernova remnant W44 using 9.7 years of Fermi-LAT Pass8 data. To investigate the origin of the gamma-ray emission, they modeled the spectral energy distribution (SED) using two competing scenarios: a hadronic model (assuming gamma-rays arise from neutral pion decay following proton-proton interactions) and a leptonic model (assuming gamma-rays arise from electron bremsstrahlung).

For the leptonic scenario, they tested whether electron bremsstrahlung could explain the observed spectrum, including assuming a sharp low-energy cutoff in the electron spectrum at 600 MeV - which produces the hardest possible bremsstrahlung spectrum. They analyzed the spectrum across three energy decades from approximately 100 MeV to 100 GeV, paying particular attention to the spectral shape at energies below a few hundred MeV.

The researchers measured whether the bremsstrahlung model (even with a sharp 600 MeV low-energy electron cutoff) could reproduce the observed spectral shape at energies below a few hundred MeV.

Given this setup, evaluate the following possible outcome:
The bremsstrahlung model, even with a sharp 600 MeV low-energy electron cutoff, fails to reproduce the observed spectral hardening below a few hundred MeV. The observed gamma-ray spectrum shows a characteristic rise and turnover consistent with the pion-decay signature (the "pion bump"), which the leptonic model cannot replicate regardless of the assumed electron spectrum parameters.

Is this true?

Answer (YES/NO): YES